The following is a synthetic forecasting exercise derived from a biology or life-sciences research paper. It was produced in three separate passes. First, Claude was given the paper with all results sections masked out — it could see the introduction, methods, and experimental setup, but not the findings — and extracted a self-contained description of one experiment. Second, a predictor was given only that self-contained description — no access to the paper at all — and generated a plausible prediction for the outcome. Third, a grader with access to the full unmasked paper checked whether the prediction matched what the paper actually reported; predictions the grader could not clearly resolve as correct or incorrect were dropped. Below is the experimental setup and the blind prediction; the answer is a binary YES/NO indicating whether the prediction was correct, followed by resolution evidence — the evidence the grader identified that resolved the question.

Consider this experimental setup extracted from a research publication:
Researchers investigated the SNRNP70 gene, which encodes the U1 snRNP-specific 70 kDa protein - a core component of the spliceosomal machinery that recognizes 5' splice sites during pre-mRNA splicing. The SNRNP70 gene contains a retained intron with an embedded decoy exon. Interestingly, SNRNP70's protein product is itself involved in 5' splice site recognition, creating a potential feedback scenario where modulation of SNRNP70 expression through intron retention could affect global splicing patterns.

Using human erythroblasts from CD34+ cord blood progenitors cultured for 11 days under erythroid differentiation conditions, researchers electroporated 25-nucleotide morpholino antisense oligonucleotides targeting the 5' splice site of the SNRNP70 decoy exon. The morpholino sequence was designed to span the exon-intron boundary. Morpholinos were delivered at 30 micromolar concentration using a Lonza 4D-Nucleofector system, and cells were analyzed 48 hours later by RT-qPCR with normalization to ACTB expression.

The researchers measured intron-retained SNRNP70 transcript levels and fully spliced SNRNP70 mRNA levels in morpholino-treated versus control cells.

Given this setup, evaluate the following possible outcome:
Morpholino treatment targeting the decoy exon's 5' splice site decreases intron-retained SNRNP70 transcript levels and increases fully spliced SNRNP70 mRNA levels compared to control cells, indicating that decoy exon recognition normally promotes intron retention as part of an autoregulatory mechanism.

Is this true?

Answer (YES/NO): YES